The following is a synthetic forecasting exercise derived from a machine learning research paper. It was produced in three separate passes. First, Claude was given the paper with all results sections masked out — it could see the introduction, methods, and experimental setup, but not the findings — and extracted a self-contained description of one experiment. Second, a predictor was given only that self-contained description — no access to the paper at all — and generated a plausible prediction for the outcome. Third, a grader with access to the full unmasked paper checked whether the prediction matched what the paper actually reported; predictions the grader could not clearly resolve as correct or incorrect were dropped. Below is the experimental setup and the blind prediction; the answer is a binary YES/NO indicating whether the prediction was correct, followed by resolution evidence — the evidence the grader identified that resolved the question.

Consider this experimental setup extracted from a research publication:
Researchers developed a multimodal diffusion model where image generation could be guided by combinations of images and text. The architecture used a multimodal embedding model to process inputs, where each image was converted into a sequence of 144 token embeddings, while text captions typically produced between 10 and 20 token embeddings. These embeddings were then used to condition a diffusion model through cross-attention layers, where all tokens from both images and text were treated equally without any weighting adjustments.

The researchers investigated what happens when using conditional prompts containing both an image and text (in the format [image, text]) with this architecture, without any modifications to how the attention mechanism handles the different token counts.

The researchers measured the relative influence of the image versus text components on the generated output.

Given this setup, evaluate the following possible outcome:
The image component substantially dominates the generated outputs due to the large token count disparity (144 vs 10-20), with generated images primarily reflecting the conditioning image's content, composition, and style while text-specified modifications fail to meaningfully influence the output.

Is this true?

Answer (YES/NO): YES